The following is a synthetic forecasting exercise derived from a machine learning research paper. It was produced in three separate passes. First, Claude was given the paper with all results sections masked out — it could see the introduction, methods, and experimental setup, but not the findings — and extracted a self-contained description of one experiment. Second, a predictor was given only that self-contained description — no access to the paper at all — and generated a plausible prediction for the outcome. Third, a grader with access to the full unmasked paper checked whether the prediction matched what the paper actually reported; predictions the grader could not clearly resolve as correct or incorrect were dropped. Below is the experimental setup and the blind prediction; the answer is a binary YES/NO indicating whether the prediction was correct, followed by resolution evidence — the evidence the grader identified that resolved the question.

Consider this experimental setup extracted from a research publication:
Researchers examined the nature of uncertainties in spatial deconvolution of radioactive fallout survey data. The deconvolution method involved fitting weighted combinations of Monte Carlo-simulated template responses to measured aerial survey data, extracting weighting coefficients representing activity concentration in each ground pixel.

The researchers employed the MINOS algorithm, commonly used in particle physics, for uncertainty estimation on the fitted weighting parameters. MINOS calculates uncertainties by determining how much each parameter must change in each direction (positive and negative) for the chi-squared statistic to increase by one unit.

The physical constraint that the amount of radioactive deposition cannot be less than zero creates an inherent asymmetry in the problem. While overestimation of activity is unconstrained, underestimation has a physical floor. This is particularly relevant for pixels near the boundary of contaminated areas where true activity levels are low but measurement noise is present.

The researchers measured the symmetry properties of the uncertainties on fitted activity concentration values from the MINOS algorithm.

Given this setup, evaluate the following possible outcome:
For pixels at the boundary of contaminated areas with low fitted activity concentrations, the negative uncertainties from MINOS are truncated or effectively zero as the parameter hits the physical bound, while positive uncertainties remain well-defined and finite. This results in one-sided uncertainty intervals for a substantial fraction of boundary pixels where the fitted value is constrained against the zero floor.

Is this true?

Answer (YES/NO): NO